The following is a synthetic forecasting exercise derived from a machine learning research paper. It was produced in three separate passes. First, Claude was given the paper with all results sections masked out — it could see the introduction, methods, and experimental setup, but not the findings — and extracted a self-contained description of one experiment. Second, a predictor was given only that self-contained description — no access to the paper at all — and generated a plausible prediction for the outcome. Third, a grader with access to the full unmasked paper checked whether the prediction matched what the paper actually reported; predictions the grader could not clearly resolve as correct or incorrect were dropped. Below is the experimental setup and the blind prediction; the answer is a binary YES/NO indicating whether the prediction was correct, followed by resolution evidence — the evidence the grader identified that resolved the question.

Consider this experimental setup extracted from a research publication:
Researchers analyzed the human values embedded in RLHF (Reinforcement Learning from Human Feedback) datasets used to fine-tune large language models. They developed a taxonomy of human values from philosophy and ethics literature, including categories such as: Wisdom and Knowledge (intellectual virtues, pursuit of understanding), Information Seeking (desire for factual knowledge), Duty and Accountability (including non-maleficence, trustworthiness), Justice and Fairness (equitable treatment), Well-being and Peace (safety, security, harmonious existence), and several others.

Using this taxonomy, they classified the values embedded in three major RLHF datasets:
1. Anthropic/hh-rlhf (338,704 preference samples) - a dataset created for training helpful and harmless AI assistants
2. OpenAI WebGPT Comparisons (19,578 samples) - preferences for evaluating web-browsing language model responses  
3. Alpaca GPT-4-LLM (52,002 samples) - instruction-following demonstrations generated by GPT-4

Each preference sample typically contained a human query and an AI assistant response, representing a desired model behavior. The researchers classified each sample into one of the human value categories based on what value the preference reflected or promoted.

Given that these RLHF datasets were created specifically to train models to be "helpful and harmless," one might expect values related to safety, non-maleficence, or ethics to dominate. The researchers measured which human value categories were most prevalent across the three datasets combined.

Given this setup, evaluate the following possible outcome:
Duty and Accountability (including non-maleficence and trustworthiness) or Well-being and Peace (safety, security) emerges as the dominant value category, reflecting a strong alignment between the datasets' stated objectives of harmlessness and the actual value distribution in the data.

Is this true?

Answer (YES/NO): NO